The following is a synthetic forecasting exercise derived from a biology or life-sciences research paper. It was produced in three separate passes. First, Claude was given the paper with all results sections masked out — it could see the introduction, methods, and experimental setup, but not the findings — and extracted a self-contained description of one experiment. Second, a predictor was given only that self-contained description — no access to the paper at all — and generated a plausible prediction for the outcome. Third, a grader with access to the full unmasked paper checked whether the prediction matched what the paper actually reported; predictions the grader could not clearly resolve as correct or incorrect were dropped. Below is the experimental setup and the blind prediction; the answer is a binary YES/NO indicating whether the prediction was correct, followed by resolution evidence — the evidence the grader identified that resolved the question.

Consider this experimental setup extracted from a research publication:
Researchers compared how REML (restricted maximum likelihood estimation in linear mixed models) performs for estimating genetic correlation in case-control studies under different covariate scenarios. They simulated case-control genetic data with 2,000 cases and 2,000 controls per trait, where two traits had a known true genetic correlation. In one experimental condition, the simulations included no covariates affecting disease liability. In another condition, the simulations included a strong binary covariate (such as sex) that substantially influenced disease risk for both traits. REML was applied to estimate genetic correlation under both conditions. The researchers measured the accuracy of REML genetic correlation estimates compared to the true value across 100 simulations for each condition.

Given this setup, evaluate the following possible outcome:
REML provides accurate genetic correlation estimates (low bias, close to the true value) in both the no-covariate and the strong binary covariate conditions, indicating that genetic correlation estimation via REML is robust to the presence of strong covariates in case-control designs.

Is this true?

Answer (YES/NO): NO